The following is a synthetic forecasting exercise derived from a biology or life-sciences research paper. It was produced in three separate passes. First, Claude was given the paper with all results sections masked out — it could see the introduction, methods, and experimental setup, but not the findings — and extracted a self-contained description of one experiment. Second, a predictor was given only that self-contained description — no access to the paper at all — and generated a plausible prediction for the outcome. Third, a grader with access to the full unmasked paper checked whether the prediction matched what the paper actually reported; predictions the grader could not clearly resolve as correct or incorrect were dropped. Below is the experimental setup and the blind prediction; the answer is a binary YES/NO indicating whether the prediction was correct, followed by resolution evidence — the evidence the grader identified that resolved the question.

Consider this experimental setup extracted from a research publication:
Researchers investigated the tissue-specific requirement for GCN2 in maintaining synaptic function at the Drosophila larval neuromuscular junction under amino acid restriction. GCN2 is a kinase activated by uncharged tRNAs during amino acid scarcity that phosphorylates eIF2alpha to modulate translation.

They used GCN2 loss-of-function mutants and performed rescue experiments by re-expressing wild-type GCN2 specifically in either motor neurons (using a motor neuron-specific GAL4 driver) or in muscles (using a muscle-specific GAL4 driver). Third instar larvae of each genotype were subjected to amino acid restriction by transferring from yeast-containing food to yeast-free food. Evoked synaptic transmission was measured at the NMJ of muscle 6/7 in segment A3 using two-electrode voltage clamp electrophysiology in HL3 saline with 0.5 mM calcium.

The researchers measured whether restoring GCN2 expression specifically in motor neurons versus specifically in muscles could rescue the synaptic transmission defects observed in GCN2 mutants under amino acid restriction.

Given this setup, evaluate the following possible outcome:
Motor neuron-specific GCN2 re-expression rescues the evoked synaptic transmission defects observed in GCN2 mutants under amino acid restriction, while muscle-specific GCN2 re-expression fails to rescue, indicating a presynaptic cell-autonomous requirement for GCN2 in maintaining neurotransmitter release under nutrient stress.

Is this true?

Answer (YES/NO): NO